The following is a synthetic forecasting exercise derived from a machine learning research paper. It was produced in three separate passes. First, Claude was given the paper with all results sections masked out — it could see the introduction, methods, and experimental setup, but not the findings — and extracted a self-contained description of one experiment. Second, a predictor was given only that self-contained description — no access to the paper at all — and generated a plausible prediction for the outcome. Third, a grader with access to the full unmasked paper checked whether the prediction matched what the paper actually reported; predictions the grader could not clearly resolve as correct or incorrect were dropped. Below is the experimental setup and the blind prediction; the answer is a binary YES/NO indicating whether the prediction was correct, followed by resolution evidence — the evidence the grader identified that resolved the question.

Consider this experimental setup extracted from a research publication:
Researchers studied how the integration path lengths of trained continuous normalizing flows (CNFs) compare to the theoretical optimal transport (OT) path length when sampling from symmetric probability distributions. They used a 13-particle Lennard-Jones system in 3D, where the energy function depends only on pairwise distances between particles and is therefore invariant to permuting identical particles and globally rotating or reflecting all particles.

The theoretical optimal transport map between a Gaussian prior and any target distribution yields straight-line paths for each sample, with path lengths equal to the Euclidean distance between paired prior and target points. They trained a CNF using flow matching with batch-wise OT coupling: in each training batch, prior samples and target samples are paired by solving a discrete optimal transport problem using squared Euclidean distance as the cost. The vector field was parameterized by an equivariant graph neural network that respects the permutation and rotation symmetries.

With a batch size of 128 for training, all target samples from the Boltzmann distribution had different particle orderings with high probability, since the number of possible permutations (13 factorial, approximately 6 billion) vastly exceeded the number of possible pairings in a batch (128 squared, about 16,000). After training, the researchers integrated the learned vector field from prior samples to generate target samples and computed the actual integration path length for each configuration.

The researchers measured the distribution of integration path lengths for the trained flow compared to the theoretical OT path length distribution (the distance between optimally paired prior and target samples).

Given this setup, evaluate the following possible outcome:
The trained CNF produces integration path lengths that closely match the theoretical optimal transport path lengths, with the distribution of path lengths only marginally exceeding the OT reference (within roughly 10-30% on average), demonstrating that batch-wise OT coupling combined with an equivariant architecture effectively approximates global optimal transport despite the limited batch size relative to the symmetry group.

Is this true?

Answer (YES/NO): NO